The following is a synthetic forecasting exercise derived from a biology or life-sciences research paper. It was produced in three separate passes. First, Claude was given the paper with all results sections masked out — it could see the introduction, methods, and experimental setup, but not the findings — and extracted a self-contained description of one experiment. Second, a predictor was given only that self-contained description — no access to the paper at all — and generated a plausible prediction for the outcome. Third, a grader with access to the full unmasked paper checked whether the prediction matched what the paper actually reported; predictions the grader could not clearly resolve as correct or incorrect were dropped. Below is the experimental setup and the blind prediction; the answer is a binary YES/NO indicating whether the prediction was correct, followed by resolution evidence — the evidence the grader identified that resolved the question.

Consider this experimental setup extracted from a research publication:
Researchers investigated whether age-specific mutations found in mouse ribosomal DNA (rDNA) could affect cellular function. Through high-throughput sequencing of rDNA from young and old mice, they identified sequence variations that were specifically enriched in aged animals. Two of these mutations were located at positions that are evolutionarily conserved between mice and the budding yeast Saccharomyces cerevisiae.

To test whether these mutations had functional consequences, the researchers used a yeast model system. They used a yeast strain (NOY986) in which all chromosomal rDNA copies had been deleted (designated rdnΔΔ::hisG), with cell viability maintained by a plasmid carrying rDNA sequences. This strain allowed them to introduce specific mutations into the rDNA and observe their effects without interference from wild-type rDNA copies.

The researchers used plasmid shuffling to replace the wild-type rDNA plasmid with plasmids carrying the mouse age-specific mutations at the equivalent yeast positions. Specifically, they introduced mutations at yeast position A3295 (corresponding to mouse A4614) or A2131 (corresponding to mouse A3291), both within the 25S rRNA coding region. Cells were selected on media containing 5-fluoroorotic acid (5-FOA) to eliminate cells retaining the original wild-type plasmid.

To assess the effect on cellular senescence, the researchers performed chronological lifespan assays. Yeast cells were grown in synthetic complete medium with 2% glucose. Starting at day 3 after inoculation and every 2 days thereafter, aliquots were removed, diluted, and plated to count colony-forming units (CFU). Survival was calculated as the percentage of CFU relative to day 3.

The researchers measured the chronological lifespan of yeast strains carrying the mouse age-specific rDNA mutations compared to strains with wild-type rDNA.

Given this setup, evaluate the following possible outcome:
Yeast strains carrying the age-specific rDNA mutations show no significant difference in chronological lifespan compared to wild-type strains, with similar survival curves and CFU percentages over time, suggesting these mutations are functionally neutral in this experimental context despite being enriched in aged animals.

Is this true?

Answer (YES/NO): NO